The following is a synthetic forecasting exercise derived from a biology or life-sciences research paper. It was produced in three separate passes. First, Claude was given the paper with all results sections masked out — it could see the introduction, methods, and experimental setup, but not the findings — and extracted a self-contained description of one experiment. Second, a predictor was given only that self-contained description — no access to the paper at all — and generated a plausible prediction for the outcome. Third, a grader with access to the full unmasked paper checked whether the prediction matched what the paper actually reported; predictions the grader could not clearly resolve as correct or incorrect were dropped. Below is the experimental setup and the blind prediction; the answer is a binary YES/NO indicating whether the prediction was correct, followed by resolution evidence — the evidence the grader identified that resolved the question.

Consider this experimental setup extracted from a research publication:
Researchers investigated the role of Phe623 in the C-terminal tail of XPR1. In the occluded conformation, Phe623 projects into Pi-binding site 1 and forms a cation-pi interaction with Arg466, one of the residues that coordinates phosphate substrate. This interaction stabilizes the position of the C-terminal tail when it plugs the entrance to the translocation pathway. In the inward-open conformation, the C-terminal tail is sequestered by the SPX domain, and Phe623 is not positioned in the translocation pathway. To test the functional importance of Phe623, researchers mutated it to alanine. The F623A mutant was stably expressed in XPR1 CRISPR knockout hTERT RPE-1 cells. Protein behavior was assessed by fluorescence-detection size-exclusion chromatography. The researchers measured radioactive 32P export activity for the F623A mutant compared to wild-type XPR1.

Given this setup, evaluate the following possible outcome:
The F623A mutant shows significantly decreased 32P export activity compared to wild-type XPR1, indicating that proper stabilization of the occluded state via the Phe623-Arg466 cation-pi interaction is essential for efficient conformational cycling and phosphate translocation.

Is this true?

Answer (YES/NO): NO